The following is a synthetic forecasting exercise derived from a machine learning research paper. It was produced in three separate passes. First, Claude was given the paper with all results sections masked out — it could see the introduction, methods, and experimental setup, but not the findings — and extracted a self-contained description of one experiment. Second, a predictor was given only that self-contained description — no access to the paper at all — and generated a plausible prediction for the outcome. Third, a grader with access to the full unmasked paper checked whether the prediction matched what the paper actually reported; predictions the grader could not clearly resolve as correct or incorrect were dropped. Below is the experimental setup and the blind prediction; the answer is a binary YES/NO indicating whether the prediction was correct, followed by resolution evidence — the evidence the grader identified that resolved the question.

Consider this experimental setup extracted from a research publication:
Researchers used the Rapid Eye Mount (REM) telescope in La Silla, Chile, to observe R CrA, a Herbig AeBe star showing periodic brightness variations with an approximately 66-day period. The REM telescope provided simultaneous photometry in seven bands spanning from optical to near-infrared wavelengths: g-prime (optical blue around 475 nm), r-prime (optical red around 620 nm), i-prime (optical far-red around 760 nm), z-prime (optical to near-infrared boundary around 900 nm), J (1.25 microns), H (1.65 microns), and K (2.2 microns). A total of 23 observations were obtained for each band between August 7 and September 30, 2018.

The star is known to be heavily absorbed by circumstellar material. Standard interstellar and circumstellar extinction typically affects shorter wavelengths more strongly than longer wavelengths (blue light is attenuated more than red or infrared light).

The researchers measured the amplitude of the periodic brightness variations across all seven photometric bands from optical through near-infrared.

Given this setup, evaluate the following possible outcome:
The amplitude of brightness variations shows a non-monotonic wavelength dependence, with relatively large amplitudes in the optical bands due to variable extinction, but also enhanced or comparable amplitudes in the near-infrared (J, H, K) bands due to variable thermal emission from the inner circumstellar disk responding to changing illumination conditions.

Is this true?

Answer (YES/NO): NO